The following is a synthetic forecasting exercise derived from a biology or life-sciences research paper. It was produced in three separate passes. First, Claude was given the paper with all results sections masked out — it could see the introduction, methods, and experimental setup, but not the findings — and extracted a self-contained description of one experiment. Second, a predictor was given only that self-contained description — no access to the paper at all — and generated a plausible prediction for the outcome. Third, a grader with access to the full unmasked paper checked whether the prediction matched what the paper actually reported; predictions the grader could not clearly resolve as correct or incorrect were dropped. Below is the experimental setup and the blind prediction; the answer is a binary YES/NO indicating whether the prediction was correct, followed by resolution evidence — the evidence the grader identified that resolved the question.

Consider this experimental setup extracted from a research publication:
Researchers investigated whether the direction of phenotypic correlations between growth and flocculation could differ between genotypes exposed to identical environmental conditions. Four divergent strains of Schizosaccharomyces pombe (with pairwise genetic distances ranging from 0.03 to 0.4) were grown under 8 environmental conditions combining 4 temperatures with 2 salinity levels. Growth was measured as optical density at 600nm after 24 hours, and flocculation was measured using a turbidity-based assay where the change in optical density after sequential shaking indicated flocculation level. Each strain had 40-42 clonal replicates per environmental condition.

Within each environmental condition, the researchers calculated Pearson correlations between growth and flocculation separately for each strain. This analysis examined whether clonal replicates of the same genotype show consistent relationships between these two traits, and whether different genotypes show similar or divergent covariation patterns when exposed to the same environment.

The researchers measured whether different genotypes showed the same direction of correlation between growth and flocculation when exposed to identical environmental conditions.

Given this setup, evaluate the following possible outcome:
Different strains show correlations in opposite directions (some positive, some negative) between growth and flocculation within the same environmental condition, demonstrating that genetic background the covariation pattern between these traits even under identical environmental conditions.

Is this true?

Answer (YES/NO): YES